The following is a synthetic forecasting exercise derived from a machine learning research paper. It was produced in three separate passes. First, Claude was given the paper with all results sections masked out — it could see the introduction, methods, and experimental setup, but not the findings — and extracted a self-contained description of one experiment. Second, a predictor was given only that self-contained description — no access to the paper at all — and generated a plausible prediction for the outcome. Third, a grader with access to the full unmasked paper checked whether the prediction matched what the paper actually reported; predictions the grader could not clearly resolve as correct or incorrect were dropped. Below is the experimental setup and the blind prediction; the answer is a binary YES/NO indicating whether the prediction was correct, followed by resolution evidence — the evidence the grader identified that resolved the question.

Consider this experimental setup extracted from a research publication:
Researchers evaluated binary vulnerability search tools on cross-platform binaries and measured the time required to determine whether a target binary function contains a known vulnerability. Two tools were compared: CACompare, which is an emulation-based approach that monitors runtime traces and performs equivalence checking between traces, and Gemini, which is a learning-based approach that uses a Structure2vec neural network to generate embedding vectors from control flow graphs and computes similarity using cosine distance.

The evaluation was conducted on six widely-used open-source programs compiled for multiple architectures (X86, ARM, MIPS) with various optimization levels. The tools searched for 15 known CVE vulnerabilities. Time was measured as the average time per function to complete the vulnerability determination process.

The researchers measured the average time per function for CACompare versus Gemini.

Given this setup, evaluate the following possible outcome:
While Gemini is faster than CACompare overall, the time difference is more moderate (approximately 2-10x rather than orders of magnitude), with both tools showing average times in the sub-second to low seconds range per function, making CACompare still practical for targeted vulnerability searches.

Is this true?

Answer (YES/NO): YES